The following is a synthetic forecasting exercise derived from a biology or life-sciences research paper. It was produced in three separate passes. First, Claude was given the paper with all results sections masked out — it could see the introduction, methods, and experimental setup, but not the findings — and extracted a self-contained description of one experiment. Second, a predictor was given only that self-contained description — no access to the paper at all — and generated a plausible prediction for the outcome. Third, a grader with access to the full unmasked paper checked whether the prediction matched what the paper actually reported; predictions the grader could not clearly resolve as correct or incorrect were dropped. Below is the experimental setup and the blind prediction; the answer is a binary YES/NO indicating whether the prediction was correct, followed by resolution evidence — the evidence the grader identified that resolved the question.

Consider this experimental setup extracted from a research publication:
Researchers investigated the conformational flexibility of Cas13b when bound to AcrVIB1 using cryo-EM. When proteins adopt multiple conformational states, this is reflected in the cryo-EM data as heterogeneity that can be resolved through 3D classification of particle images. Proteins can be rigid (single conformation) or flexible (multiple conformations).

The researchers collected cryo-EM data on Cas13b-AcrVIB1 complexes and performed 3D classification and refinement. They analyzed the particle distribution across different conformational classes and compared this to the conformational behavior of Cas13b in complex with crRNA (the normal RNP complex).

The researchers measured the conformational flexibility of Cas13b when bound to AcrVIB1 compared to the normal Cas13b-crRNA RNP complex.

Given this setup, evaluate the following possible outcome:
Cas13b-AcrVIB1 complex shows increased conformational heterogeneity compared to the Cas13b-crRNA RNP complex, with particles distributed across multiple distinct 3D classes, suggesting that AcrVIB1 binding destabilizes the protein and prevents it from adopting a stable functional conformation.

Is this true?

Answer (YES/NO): YES